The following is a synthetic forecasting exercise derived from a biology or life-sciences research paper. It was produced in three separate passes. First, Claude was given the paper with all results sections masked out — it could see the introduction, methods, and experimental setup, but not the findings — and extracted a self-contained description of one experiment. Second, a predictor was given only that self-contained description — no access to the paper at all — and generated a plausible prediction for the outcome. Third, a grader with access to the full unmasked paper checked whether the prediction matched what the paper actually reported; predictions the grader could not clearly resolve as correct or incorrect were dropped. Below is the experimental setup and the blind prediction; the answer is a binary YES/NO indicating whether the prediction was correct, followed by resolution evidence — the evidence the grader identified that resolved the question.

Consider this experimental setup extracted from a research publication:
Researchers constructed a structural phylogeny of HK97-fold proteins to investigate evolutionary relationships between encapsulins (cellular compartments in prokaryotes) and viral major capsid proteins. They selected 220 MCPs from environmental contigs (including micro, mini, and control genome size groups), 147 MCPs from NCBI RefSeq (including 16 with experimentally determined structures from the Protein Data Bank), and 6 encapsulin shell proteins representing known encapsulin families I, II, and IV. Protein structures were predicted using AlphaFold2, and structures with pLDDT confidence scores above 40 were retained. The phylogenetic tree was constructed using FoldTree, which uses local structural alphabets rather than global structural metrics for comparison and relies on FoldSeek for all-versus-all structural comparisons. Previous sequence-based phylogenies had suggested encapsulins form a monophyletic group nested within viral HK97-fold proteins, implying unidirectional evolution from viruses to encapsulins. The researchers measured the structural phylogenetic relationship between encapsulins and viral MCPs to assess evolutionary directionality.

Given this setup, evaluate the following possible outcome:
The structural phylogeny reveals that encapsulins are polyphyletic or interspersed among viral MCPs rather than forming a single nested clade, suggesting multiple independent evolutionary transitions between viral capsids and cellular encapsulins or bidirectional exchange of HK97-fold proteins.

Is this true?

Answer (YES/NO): YES